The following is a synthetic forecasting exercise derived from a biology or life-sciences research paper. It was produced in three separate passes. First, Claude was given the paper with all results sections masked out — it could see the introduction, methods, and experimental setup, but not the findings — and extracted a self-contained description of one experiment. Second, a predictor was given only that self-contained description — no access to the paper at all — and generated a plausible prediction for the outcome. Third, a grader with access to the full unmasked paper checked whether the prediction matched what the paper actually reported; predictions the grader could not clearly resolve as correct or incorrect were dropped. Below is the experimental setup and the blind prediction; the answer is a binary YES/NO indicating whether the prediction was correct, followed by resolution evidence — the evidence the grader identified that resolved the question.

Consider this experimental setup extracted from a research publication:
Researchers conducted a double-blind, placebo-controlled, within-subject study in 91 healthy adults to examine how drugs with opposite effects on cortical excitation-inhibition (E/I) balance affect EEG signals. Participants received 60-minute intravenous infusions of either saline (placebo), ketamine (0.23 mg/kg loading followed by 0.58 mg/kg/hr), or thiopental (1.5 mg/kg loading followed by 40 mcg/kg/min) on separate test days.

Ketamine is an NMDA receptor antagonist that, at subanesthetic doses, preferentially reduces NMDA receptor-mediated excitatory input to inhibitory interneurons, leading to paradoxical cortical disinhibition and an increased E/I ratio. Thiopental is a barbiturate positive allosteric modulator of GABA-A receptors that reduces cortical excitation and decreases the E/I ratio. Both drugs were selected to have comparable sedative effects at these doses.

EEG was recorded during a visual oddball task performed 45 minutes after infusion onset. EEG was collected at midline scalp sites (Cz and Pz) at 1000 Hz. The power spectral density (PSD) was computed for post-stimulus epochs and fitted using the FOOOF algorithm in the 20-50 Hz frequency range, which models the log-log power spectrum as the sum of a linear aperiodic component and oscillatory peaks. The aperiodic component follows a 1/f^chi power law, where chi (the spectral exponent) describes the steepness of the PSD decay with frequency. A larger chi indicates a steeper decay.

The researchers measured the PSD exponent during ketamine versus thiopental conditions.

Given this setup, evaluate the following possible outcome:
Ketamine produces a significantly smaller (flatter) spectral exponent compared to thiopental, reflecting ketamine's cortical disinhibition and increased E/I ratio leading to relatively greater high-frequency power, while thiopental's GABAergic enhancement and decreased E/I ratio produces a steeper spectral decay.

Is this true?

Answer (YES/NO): YES